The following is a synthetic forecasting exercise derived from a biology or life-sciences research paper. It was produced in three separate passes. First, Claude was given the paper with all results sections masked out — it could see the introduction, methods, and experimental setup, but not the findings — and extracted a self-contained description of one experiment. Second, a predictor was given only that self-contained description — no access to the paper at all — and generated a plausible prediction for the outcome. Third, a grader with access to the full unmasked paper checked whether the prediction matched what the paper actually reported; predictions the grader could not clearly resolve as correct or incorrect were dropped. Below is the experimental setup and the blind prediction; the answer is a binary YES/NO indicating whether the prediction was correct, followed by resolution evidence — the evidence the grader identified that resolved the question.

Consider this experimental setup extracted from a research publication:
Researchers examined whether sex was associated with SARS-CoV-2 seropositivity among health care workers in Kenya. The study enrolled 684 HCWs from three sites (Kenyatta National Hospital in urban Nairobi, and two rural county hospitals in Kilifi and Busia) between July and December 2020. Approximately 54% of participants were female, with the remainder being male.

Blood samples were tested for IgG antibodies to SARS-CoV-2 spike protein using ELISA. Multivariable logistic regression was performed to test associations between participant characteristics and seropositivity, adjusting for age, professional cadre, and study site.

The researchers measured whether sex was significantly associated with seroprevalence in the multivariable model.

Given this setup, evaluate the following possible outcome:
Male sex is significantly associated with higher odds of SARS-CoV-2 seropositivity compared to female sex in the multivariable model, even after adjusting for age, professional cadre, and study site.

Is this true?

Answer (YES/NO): NO